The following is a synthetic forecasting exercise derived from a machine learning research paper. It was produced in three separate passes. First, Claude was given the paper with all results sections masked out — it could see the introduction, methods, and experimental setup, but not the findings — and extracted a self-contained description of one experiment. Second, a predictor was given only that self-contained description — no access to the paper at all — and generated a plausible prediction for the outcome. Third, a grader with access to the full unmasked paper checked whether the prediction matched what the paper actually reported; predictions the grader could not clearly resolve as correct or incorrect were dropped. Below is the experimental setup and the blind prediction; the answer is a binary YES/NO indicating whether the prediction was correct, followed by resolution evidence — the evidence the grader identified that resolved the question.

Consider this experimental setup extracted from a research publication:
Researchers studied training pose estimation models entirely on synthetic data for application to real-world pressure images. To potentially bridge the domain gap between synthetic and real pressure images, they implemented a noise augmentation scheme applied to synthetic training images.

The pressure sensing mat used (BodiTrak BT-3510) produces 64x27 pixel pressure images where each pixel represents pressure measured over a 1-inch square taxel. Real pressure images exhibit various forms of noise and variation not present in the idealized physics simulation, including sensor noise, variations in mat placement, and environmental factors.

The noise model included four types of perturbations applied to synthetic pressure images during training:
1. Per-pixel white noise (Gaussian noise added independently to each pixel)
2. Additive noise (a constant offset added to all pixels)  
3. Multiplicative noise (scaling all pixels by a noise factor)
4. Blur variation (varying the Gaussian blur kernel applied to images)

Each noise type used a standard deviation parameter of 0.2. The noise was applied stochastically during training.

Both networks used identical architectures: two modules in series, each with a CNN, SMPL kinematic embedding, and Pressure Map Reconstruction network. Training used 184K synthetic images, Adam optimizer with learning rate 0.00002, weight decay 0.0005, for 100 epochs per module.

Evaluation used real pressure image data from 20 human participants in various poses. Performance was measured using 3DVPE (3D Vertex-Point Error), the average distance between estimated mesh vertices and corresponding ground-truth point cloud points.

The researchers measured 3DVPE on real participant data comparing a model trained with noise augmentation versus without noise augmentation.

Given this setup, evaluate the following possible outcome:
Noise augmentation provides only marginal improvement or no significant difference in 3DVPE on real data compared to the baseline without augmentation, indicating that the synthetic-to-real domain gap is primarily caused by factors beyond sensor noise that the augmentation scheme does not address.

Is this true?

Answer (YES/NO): NO